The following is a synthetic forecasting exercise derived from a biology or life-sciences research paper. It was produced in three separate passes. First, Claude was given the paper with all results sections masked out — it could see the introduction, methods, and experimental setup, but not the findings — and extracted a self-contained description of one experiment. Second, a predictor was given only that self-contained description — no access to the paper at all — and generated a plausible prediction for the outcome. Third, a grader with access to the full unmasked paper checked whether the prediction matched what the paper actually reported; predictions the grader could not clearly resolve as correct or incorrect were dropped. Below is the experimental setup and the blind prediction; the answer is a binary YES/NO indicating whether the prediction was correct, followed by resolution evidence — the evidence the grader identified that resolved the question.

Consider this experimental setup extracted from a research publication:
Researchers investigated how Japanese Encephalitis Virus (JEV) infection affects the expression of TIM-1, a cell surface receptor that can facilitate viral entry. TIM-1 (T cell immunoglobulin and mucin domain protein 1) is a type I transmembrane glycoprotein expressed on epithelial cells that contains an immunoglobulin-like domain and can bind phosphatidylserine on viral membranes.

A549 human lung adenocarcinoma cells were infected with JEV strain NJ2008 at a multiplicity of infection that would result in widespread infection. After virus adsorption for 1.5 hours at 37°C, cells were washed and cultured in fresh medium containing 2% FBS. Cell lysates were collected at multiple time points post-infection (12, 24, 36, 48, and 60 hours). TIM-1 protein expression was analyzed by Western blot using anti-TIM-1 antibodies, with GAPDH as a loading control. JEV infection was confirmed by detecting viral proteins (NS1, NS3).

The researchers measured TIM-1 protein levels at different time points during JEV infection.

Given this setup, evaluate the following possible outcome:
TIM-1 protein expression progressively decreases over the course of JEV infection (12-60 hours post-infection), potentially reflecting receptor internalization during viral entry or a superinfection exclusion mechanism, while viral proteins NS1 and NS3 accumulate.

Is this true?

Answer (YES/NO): NO